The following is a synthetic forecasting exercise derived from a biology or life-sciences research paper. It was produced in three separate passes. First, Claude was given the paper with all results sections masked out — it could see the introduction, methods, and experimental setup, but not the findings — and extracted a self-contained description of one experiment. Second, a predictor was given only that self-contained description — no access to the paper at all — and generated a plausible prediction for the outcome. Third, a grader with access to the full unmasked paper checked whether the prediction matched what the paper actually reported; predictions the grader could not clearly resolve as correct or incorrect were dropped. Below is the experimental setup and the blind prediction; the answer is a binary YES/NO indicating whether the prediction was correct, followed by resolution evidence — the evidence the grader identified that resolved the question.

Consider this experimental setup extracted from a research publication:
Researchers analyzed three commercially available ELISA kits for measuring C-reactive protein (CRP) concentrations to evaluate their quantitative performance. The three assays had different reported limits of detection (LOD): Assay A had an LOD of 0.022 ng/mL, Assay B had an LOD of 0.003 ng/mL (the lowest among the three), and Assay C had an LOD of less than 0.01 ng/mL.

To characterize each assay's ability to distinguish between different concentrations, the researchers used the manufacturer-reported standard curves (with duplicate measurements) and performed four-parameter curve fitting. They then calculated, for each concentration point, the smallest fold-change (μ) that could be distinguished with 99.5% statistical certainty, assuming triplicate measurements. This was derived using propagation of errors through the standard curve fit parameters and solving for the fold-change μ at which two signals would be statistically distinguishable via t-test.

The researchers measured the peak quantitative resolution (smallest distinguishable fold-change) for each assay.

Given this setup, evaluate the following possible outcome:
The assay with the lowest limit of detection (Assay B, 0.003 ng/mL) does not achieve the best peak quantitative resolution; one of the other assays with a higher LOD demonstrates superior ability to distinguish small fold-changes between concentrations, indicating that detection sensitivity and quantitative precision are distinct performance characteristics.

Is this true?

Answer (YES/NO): YES